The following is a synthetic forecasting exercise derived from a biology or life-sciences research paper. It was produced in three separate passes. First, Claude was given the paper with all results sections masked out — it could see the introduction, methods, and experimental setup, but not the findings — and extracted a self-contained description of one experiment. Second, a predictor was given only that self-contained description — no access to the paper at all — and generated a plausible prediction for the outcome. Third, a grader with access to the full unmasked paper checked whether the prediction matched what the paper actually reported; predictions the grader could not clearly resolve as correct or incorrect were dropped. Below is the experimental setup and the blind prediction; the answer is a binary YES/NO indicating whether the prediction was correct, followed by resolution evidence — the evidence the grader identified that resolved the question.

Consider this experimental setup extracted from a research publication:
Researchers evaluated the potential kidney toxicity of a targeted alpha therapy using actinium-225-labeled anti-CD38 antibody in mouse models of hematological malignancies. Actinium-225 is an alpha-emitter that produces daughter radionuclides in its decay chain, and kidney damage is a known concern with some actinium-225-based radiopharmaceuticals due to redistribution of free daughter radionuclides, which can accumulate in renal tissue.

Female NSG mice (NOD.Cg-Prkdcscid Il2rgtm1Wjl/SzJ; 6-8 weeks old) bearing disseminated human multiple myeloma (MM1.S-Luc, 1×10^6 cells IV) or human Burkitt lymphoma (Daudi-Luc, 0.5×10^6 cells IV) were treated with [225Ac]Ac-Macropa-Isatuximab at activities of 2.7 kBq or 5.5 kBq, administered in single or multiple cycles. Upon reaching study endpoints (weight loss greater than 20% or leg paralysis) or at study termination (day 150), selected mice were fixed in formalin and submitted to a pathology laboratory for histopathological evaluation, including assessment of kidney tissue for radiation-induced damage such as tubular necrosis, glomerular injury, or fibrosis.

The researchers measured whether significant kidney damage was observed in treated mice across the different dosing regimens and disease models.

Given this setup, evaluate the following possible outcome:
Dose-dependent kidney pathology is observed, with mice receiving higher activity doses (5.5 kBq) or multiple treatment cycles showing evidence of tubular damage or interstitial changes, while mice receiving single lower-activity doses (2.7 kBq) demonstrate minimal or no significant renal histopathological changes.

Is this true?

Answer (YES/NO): NO